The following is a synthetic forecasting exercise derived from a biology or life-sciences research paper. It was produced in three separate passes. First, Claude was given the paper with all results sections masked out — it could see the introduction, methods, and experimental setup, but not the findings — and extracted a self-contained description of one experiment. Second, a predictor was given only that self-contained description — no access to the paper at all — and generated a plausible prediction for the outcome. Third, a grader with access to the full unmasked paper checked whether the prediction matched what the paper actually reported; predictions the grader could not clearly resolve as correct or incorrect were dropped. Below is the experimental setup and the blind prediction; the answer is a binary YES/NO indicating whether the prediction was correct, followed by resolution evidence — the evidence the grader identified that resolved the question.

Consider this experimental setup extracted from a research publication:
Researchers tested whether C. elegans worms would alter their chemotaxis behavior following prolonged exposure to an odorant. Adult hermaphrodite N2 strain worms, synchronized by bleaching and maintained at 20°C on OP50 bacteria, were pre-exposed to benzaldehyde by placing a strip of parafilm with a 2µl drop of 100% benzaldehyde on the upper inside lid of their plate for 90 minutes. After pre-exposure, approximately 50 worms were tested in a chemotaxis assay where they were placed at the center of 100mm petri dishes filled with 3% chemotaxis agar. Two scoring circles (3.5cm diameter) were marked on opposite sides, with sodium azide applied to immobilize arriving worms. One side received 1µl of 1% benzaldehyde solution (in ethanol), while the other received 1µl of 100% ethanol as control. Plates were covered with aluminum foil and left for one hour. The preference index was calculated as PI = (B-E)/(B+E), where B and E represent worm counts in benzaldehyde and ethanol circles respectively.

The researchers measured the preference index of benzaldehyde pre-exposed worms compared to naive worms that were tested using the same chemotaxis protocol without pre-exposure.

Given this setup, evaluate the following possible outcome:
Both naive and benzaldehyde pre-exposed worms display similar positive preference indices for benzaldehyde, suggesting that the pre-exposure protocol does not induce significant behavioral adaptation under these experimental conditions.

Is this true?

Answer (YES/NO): NO